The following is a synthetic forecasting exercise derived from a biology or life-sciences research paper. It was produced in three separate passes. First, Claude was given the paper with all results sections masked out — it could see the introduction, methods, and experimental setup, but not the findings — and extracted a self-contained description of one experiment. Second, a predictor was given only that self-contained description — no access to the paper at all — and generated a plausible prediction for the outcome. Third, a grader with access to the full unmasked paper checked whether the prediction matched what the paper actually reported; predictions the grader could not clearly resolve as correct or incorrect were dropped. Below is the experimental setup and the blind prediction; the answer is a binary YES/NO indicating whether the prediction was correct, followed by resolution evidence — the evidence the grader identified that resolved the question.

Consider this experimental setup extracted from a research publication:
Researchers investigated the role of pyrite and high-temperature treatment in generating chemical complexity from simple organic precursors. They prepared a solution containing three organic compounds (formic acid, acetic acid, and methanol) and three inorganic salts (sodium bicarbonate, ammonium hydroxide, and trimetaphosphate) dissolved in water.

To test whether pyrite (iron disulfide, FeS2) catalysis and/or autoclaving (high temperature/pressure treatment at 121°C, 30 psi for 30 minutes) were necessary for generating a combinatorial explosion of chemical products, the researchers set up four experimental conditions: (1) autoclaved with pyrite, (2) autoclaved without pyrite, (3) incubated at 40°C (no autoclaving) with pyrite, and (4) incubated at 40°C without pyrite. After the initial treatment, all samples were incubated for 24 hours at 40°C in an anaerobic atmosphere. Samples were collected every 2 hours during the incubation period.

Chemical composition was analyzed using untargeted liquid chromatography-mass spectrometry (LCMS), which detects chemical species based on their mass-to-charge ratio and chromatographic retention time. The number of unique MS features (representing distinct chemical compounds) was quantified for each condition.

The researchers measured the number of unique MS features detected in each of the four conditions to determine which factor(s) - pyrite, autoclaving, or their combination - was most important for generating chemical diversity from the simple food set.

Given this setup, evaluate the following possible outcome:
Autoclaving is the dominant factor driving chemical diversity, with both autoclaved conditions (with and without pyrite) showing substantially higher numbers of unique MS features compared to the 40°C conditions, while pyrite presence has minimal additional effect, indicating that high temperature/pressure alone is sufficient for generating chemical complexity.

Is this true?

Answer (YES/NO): NO